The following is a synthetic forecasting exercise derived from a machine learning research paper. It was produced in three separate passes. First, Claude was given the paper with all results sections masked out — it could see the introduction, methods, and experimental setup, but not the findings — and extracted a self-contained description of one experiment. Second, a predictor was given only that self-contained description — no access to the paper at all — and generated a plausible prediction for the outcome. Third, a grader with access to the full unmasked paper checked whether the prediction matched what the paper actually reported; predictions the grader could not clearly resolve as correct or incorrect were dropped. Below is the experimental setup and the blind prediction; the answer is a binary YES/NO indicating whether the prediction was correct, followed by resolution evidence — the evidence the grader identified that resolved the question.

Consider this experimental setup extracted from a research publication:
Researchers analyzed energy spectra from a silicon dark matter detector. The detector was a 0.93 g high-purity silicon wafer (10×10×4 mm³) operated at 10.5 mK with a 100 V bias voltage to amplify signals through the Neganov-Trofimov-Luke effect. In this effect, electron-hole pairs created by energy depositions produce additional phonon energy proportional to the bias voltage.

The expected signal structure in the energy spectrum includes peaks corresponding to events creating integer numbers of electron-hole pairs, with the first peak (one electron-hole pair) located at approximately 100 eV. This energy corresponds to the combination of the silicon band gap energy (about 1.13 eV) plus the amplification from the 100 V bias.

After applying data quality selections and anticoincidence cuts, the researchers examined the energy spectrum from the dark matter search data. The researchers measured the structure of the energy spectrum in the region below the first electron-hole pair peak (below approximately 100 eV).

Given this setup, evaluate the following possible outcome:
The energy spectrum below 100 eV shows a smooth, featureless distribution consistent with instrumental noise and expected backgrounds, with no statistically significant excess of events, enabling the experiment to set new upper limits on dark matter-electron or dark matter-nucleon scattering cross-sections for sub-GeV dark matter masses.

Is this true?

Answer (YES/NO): NO